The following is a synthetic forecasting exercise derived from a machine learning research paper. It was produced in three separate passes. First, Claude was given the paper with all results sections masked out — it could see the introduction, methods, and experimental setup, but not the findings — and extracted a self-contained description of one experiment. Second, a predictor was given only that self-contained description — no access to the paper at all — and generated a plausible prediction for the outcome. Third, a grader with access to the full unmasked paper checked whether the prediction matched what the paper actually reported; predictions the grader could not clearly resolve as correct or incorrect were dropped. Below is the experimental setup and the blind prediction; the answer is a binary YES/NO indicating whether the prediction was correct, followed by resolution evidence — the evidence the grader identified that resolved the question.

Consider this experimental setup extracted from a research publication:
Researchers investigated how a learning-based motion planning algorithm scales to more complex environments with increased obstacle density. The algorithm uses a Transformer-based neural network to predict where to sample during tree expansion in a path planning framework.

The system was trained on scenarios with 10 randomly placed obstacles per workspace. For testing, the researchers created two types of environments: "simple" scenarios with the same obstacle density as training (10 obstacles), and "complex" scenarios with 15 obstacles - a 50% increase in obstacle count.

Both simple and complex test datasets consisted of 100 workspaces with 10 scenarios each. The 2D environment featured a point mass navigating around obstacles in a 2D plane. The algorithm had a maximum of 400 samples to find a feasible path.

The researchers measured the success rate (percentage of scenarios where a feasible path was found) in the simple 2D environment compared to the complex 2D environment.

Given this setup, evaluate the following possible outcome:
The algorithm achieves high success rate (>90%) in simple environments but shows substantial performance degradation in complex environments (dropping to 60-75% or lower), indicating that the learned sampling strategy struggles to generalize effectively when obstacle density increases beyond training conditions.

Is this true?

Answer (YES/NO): NO